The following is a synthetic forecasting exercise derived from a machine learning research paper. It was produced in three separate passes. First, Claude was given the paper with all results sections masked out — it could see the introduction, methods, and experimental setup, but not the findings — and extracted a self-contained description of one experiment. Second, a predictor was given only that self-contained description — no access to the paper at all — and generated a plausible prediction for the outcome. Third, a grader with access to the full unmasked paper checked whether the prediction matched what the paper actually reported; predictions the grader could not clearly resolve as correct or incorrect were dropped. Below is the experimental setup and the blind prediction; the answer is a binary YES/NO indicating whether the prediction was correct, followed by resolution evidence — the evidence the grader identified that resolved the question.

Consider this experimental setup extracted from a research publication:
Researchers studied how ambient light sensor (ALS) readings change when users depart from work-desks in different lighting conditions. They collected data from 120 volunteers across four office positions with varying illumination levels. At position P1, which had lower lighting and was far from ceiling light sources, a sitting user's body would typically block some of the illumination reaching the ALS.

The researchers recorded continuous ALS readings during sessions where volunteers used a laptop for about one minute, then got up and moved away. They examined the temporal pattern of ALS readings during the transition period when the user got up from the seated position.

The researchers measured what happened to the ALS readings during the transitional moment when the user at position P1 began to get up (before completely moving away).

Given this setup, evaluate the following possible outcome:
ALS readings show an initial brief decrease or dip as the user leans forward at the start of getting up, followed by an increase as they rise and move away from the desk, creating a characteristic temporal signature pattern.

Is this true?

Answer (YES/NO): NO